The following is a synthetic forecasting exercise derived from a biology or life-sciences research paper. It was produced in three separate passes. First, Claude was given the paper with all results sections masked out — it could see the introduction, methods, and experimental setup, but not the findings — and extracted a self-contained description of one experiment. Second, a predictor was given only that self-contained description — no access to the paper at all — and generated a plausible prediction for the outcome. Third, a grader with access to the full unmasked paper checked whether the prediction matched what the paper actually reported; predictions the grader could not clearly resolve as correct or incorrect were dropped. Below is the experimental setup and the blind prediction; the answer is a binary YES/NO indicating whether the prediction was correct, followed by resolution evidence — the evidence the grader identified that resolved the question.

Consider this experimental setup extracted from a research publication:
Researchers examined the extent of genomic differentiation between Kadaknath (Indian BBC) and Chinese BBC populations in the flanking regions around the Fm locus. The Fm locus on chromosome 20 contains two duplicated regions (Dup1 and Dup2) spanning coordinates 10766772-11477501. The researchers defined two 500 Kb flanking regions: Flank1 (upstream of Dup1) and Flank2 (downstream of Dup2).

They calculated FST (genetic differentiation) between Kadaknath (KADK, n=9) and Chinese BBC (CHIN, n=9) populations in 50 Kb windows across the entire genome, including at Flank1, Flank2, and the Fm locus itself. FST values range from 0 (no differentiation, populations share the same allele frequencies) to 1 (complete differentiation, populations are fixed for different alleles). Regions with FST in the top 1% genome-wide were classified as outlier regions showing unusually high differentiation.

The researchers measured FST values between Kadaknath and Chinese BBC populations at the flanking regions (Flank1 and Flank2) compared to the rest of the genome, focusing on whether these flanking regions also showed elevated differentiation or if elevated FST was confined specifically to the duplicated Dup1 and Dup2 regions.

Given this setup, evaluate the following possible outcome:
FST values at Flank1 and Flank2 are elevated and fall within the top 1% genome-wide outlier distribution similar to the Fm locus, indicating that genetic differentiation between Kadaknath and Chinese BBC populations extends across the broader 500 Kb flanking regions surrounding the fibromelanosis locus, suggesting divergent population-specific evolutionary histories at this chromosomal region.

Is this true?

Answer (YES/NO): NO